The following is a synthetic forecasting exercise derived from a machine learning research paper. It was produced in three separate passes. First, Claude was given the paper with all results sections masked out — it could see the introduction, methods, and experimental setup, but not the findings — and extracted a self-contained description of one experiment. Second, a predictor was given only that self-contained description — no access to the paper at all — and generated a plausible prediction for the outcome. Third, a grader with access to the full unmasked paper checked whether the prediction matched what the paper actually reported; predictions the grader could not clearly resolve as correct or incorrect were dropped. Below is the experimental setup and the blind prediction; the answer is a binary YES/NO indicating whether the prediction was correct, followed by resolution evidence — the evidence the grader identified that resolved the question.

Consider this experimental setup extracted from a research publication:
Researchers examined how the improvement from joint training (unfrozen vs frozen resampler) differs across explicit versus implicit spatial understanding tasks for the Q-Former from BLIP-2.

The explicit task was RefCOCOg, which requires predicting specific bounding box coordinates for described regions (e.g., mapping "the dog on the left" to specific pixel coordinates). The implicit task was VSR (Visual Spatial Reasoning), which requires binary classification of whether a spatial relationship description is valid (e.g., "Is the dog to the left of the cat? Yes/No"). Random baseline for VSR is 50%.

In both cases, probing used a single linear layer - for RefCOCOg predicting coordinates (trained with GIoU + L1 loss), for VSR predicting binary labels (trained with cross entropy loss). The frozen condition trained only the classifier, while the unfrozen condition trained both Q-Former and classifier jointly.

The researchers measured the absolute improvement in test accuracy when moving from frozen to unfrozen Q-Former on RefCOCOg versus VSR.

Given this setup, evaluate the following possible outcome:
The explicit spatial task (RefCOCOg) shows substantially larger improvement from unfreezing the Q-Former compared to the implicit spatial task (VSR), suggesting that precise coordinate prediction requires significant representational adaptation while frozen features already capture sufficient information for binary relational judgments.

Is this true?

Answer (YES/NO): YES